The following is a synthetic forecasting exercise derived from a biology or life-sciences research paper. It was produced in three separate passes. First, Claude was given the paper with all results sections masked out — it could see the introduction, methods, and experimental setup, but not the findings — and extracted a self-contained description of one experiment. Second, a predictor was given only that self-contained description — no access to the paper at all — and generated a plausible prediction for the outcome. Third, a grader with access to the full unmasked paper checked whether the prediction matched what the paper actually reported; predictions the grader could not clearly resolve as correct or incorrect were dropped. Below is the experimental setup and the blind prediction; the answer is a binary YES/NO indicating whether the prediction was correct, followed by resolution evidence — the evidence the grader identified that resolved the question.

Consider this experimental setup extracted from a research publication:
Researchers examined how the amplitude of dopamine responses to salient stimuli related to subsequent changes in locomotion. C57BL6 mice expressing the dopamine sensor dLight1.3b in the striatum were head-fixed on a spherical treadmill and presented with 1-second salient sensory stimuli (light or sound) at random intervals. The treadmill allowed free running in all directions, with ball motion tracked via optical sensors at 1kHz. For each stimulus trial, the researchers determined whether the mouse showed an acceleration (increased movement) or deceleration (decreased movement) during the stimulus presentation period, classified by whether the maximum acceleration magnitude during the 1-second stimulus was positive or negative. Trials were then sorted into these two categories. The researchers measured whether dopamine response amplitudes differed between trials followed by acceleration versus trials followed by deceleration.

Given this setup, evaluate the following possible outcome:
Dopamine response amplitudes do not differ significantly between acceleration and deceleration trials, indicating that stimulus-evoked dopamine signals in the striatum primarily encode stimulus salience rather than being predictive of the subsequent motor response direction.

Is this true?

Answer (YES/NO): YES